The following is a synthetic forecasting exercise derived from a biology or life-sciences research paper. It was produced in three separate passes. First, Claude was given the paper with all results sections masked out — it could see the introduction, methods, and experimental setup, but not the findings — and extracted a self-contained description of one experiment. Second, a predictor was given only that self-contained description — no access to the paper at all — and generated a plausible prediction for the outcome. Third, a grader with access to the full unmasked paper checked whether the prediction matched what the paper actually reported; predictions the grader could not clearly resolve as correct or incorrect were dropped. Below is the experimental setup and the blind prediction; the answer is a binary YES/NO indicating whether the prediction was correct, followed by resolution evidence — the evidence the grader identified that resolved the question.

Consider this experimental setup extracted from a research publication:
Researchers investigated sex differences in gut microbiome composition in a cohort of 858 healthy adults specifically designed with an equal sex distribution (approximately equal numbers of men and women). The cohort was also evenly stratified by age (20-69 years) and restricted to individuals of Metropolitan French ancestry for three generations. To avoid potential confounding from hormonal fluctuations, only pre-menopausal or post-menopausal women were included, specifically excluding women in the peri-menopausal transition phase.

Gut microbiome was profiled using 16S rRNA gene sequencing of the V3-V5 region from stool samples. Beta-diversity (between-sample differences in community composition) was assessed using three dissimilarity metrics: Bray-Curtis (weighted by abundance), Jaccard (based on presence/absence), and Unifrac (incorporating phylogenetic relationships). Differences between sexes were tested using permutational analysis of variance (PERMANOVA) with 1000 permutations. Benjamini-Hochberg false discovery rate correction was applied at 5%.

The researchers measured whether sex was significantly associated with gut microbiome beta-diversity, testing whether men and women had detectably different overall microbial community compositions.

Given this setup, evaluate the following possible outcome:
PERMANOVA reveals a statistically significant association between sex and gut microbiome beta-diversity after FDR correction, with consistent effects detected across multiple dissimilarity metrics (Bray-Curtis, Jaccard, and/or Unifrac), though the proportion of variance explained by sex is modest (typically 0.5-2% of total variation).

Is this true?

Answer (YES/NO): YES